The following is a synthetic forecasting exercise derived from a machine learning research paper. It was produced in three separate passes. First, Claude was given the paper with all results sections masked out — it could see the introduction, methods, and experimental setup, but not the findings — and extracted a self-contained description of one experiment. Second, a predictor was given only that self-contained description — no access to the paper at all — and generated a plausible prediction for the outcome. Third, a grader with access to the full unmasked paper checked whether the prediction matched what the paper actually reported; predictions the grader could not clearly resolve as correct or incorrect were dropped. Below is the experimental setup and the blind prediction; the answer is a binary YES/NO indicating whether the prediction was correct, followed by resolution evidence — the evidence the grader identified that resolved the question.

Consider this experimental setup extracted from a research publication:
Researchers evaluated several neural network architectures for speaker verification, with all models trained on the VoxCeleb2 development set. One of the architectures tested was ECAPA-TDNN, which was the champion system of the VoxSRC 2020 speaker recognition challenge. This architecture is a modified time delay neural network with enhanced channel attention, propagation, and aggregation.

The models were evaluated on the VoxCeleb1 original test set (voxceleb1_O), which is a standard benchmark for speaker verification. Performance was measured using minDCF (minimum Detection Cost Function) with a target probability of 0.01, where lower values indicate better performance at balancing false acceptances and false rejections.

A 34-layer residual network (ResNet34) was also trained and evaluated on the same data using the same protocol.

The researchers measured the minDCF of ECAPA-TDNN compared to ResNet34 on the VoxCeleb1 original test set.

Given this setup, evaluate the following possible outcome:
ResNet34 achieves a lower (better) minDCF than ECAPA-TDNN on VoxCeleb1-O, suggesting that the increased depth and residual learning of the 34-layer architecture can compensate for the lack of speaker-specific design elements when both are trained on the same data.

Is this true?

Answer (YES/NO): YES